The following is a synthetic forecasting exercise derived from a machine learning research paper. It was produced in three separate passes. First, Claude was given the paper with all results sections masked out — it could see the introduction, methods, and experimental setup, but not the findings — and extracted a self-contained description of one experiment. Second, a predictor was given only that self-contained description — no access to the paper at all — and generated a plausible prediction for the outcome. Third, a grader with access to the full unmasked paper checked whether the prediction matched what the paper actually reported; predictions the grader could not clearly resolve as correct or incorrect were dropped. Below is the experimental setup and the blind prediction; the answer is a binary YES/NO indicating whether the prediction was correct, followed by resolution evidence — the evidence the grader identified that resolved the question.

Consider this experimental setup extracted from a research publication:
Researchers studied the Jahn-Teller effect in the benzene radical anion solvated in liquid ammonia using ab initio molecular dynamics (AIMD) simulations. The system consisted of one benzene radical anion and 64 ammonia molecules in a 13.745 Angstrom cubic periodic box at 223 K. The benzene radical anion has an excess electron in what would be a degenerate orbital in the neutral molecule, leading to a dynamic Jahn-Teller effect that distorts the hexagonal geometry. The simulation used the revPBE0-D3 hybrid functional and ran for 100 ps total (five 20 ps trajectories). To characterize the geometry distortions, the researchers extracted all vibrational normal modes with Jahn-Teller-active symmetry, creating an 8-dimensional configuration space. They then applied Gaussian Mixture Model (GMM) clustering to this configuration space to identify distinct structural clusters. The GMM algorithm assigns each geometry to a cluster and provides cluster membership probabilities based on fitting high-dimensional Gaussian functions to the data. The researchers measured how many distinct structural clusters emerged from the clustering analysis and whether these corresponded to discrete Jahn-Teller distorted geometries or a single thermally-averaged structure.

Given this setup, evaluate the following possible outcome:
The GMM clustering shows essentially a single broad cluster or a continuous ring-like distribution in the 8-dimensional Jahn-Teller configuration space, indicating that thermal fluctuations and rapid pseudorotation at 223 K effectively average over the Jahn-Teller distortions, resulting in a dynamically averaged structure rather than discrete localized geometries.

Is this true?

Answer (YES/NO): YES